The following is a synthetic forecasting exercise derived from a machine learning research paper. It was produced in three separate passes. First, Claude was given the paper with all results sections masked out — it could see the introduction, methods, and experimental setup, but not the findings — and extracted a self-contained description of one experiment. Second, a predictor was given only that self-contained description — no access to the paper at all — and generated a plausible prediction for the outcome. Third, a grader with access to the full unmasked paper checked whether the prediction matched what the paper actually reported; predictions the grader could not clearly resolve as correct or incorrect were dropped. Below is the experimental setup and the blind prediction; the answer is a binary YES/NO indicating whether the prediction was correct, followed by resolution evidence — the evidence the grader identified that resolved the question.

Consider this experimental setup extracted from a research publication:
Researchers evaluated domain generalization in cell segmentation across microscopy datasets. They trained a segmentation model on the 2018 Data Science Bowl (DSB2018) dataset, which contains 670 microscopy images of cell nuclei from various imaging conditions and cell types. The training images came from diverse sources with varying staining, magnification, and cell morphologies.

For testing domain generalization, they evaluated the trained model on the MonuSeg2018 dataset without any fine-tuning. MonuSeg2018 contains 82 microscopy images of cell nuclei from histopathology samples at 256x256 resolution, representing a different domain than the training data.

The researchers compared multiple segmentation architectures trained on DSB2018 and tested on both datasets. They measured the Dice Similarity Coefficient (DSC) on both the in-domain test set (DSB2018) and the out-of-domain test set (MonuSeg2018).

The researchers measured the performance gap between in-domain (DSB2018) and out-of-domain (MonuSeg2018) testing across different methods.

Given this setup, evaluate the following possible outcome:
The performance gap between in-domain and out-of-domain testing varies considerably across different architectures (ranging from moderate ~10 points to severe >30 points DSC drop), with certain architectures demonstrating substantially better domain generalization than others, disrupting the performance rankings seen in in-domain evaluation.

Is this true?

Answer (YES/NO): NO